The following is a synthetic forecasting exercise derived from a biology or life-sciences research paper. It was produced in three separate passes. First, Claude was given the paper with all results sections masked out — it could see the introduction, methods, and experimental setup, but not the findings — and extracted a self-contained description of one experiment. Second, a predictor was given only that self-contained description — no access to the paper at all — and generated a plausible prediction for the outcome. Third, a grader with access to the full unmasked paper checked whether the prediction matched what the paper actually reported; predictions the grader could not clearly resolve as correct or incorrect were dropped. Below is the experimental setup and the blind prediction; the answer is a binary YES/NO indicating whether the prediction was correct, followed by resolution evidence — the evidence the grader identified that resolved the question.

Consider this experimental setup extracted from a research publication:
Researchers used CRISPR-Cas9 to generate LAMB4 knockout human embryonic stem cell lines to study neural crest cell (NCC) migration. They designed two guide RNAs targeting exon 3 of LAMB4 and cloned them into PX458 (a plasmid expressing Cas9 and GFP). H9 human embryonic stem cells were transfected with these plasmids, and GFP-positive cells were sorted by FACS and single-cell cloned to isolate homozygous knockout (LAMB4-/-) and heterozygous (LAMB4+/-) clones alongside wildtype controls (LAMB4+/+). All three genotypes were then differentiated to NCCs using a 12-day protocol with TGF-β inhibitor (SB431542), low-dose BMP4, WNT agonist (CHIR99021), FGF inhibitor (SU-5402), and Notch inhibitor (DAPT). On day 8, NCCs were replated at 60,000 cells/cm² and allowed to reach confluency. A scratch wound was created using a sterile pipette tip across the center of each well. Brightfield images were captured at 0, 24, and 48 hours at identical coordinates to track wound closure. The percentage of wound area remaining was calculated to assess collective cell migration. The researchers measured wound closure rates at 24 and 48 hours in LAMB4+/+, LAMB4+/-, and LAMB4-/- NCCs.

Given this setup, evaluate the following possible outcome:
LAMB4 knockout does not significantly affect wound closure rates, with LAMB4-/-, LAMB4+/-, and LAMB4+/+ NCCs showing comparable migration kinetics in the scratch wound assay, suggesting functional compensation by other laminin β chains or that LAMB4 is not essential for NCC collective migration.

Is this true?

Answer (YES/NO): NO